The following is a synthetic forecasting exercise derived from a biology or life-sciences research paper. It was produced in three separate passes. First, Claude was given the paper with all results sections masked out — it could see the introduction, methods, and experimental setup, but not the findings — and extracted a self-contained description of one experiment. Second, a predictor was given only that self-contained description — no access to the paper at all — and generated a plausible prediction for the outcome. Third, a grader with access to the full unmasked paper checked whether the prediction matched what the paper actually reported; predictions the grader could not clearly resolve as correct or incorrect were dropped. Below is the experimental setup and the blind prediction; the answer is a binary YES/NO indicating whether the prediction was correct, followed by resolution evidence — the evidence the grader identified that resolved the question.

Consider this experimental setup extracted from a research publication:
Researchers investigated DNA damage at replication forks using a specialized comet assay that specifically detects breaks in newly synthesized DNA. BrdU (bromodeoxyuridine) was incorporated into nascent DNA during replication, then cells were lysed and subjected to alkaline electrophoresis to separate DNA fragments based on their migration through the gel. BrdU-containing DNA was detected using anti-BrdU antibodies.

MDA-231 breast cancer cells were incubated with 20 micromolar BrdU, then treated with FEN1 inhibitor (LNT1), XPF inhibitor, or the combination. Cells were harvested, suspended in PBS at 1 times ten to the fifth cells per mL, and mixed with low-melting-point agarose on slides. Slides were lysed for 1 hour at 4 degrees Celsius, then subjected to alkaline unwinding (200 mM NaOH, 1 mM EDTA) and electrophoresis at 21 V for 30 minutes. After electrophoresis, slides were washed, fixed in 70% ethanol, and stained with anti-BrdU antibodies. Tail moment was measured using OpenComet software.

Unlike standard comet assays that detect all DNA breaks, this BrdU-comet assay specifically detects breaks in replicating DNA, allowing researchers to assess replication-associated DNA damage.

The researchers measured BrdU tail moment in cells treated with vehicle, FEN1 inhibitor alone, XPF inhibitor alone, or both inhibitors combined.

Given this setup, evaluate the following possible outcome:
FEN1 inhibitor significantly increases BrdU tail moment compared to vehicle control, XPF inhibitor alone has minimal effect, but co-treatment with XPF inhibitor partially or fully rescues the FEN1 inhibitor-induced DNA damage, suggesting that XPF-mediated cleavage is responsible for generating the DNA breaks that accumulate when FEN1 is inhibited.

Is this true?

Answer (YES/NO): NO